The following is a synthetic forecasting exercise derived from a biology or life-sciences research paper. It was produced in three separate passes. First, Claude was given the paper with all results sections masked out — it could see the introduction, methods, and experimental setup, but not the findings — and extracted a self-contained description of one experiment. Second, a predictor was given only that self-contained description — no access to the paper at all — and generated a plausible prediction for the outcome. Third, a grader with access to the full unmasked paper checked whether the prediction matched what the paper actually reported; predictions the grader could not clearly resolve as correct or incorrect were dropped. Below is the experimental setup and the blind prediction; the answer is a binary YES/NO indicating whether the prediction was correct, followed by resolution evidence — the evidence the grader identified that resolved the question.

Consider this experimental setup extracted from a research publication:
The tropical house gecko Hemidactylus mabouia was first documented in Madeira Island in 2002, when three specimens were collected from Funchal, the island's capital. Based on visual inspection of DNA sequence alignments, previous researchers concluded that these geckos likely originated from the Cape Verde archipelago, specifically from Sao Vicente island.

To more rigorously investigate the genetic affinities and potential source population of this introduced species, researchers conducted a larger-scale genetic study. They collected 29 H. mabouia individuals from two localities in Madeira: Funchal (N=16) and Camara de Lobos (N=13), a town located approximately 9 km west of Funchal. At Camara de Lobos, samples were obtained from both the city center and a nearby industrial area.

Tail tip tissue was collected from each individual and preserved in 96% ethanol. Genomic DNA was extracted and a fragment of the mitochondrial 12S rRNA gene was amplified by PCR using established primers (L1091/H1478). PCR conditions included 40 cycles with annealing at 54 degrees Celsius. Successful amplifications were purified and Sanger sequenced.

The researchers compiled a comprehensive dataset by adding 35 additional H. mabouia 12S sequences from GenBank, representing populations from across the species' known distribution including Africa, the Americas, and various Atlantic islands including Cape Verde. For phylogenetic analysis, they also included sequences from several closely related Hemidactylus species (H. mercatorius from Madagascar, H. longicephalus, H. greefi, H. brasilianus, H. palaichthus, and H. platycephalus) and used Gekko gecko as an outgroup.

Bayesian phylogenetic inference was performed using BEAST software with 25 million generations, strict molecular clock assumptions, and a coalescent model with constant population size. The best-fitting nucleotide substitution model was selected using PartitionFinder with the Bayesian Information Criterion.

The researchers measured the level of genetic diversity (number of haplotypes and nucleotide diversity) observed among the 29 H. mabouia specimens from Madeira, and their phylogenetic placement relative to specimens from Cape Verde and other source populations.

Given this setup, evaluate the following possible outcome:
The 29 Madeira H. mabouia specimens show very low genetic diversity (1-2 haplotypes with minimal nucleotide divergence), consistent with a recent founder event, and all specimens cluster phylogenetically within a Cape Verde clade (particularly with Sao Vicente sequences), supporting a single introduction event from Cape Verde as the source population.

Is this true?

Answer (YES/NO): NO